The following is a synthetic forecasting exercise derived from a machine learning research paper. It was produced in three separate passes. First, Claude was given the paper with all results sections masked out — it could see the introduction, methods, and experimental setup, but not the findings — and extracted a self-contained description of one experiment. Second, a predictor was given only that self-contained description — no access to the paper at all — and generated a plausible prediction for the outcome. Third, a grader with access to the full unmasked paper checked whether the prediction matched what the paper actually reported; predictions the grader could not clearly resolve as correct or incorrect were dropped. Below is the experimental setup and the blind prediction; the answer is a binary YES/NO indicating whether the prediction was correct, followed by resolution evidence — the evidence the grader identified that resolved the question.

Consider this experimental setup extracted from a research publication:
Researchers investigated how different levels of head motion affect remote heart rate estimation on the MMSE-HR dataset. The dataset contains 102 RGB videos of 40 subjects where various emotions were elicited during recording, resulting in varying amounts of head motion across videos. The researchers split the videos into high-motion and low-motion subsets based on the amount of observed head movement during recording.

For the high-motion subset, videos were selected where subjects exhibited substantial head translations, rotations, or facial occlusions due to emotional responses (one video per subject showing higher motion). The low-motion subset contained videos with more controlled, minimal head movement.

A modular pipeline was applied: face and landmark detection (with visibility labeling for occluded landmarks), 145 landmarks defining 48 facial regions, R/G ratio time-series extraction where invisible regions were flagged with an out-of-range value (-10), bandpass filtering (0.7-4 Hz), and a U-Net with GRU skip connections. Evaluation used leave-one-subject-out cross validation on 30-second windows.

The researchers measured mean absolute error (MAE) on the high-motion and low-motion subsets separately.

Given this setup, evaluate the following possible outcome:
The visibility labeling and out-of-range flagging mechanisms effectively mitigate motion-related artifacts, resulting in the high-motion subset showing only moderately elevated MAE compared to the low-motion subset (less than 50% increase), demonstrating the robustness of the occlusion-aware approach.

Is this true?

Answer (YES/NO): NO